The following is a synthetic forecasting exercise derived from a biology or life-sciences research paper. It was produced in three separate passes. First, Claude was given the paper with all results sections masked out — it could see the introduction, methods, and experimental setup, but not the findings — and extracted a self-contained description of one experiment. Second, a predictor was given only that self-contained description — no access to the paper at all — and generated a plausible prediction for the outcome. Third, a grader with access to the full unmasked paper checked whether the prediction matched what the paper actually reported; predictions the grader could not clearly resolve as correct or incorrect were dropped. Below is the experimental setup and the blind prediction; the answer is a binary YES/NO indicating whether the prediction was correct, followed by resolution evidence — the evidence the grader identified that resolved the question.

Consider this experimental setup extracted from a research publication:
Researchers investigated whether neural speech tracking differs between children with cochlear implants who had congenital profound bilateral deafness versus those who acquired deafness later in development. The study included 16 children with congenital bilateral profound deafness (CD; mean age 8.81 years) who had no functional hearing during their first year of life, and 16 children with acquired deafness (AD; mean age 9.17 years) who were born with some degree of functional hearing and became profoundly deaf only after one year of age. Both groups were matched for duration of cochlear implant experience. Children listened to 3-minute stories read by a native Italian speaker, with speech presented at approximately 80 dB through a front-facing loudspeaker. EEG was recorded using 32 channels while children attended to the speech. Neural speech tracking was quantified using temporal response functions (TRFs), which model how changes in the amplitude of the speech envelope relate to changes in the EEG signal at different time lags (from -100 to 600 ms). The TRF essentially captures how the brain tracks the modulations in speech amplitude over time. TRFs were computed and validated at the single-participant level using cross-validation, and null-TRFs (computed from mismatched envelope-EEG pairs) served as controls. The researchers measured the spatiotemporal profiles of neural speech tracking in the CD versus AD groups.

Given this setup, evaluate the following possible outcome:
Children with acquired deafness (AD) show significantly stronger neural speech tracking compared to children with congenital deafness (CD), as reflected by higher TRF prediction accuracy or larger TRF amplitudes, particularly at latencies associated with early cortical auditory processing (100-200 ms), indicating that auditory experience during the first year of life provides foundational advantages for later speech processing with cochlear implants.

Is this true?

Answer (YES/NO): NO